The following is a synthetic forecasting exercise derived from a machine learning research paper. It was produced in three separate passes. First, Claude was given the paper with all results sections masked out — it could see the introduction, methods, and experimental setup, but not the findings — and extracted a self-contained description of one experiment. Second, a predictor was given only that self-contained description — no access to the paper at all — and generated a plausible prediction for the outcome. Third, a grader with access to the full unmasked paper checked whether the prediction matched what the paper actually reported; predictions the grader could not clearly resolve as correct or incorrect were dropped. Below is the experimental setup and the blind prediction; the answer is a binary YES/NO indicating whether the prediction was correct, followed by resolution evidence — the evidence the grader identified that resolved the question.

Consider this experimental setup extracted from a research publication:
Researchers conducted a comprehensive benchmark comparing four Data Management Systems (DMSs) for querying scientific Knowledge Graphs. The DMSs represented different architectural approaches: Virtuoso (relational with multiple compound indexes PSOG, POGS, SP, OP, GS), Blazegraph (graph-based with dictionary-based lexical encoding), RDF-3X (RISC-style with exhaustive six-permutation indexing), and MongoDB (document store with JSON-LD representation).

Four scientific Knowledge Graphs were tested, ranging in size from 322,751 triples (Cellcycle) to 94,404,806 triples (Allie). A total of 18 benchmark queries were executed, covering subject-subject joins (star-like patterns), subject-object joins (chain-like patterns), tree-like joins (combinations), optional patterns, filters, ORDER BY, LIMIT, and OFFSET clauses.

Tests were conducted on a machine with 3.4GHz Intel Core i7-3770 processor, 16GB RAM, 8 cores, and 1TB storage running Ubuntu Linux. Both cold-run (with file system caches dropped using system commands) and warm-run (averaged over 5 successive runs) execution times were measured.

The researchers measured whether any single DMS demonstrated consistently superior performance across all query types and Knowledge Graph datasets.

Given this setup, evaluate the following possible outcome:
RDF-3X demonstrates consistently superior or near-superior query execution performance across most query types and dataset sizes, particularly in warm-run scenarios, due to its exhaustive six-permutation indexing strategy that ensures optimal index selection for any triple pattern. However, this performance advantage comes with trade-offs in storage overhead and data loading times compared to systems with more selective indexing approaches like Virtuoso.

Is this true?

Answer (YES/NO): NO